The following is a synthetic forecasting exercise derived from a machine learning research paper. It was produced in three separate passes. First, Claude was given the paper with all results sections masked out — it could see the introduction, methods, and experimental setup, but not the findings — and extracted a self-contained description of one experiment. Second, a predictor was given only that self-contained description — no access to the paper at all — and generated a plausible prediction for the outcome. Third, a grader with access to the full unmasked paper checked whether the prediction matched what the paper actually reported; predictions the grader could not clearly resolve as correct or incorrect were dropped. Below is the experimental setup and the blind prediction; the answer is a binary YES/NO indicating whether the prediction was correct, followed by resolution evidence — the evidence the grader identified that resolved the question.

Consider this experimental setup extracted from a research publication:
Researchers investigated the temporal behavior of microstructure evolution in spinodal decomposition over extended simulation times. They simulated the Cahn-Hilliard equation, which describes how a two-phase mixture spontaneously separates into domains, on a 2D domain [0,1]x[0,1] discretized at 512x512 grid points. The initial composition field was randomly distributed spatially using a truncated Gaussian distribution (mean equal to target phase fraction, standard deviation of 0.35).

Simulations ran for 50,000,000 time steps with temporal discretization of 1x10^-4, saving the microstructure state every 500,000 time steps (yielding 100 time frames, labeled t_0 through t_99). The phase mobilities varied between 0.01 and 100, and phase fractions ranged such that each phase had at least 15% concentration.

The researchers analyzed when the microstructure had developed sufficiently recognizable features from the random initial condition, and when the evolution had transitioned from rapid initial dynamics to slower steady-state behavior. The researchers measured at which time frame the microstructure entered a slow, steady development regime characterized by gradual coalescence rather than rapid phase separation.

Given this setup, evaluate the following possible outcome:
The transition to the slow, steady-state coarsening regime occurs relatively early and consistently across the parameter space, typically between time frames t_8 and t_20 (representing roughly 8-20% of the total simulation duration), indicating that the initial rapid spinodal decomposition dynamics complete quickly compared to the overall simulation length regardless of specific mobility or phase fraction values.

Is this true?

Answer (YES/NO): YES